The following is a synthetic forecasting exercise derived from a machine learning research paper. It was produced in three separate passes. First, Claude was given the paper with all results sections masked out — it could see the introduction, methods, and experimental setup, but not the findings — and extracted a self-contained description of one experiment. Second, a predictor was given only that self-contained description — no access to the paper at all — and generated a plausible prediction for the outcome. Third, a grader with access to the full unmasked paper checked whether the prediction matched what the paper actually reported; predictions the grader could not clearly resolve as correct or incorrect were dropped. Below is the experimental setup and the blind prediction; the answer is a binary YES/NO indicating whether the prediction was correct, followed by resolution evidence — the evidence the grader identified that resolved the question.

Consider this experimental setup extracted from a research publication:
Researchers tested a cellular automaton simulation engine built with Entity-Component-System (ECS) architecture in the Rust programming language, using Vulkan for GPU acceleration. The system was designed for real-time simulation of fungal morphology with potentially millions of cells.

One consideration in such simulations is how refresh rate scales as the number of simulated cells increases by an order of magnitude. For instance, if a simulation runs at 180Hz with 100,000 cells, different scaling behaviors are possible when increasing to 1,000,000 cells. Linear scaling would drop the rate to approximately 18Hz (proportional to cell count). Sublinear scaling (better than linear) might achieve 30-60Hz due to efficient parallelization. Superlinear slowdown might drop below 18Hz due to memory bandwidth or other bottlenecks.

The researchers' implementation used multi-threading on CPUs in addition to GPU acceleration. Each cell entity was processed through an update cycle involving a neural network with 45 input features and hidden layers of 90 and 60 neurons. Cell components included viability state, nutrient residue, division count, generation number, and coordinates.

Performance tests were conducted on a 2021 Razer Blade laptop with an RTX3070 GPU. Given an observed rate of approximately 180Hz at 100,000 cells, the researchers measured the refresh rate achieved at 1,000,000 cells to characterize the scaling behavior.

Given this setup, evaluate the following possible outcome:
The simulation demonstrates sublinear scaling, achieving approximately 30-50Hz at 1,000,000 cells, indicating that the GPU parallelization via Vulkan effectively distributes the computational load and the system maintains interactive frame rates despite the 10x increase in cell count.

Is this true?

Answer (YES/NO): YES